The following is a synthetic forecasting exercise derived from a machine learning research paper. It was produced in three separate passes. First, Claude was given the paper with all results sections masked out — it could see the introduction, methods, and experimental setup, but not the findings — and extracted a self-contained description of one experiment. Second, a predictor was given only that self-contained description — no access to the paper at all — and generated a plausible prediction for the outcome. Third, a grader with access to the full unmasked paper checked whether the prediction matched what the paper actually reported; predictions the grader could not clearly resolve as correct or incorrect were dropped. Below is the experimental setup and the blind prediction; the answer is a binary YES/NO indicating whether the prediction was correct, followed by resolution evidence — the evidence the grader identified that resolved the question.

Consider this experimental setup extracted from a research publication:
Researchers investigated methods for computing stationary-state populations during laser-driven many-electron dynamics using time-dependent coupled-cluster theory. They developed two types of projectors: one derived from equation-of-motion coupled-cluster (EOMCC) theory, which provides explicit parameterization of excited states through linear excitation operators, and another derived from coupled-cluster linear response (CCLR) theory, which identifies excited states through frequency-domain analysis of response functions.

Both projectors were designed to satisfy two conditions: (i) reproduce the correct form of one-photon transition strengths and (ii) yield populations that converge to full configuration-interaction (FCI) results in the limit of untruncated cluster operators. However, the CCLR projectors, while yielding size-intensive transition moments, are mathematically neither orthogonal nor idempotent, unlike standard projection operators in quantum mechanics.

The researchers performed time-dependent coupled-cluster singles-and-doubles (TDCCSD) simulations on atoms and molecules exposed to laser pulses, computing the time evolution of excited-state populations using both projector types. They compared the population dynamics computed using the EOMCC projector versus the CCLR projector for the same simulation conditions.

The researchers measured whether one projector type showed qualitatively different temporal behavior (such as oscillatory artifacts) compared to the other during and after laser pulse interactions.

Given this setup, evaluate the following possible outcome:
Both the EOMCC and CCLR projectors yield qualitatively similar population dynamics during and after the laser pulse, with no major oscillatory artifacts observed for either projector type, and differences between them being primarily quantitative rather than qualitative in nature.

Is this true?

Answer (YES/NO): NO